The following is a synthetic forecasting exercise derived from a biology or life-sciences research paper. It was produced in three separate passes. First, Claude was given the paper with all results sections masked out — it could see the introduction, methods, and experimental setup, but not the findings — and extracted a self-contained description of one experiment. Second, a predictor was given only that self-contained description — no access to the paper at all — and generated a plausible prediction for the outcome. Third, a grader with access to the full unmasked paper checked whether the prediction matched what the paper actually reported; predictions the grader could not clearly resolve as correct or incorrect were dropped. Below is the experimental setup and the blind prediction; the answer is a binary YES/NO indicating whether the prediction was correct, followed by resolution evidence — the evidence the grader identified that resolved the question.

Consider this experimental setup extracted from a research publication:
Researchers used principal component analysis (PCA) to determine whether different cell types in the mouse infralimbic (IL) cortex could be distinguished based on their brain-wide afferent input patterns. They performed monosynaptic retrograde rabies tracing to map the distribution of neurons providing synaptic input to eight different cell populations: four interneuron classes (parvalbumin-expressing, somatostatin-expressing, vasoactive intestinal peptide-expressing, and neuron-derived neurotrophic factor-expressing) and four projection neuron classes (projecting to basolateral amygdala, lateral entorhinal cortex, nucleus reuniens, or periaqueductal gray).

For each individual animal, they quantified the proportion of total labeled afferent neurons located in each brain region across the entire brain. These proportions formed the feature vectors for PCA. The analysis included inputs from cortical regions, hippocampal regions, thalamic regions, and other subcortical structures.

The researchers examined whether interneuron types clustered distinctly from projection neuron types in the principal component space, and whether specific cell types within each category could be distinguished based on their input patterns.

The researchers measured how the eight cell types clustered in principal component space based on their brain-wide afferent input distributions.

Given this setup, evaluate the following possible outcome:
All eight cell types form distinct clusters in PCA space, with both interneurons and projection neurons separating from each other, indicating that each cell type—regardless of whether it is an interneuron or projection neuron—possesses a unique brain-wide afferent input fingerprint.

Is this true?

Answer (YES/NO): NO